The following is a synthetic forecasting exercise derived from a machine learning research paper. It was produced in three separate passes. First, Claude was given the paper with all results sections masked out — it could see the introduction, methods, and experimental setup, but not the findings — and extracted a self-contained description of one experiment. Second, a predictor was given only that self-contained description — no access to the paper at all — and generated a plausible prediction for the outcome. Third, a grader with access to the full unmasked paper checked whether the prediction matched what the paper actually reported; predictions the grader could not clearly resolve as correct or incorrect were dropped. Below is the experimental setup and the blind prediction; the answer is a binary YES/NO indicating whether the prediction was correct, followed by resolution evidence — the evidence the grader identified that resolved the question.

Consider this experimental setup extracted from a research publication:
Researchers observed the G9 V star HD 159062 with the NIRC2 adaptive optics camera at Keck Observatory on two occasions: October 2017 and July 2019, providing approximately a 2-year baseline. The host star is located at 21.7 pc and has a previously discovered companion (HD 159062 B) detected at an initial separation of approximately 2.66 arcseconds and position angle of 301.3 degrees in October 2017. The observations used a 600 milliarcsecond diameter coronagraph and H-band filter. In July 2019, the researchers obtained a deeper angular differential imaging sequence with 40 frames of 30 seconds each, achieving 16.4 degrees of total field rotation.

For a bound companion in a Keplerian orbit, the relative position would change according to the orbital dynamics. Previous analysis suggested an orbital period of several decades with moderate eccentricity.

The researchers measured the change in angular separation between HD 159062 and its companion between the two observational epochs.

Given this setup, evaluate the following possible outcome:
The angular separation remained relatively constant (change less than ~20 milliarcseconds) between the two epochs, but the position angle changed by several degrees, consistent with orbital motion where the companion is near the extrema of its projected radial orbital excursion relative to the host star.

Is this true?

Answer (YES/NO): NO